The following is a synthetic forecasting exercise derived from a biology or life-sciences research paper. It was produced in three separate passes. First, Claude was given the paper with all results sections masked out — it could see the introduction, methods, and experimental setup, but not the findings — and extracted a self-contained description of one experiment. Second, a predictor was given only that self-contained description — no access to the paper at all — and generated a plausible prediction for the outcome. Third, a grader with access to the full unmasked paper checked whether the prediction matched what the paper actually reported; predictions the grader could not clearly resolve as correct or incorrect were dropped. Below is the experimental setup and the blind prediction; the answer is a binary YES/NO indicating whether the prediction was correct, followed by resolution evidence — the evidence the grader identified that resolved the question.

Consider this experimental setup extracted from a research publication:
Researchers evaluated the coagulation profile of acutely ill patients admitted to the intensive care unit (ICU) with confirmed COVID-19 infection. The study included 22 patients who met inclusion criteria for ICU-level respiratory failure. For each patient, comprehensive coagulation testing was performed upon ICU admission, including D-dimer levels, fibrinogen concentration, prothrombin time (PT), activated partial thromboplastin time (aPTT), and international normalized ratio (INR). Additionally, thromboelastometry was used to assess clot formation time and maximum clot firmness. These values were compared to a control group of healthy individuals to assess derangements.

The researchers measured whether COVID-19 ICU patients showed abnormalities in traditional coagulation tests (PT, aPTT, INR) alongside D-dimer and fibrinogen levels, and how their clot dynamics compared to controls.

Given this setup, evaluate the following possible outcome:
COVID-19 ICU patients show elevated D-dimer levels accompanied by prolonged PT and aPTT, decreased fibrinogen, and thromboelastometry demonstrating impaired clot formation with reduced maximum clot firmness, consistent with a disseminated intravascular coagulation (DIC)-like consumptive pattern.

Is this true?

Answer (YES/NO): NO